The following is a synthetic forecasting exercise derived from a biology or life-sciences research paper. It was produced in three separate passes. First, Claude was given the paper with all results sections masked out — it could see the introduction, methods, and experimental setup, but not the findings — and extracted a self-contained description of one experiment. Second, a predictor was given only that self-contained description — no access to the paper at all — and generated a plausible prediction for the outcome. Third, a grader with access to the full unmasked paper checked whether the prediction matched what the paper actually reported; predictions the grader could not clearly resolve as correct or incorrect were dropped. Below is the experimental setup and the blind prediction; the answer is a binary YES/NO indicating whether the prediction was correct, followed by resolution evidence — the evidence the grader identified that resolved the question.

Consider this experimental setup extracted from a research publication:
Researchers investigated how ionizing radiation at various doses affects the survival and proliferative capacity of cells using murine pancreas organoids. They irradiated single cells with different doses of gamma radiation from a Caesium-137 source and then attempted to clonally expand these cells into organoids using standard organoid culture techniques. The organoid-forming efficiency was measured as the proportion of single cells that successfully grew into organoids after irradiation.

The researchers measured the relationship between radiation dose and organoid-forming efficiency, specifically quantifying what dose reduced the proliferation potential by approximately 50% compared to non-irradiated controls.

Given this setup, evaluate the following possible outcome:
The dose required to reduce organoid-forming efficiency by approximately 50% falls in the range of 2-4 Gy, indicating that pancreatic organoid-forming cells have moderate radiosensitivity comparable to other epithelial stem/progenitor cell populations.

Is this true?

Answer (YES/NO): YES